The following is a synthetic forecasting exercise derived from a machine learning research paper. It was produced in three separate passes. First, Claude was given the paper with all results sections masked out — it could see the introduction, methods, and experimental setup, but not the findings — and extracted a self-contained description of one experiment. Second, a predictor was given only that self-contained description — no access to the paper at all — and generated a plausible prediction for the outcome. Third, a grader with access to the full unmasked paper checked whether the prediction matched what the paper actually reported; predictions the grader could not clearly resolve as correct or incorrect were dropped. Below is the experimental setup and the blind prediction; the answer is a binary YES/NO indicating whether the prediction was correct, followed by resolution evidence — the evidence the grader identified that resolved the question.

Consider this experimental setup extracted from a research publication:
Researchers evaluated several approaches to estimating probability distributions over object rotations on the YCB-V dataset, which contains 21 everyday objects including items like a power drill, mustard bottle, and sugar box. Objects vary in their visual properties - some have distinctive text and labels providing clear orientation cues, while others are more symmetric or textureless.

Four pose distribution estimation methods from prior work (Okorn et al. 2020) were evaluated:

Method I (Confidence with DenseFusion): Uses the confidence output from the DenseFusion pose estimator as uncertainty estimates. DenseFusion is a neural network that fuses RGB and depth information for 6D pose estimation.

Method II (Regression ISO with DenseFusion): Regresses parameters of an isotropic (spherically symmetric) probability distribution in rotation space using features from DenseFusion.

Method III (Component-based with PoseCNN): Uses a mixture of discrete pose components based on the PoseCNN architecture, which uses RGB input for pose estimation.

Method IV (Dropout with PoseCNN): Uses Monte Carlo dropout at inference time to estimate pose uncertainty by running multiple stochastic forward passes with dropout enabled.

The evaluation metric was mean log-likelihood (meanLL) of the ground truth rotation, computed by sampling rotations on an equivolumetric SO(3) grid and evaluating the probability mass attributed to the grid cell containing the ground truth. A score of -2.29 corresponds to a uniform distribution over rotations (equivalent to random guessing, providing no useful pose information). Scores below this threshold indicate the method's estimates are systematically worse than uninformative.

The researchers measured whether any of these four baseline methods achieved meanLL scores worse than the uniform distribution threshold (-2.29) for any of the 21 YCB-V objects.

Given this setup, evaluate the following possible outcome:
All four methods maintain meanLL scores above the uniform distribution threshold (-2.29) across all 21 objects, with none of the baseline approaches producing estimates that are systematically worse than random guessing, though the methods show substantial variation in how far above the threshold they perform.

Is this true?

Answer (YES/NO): NO